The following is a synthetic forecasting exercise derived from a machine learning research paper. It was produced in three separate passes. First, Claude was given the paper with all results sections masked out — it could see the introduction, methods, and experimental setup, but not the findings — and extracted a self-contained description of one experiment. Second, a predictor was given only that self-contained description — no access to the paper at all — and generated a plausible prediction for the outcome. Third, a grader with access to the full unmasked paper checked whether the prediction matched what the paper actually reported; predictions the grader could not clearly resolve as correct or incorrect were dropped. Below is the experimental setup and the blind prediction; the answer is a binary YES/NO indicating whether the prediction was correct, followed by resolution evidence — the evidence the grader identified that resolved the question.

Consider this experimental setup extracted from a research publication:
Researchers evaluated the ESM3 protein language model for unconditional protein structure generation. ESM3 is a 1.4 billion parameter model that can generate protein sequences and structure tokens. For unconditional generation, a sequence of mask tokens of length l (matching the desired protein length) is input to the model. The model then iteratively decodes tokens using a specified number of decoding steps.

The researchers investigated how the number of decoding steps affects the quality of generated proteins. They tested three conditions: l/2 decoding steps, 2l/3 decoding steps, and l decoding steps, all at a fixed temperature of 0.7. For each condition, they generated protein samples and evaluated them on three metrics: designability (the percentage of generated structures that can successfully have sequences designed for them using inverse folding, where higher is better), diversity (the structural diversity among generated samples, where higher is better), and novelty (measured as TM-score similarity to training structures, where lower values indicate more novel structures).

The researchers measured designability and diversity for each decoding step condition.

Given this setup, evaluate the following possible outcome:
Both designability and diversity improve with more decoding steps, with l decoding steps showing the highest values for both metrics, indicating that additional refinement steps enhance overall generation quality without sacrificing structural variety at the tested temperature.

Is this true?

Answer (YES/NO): NO